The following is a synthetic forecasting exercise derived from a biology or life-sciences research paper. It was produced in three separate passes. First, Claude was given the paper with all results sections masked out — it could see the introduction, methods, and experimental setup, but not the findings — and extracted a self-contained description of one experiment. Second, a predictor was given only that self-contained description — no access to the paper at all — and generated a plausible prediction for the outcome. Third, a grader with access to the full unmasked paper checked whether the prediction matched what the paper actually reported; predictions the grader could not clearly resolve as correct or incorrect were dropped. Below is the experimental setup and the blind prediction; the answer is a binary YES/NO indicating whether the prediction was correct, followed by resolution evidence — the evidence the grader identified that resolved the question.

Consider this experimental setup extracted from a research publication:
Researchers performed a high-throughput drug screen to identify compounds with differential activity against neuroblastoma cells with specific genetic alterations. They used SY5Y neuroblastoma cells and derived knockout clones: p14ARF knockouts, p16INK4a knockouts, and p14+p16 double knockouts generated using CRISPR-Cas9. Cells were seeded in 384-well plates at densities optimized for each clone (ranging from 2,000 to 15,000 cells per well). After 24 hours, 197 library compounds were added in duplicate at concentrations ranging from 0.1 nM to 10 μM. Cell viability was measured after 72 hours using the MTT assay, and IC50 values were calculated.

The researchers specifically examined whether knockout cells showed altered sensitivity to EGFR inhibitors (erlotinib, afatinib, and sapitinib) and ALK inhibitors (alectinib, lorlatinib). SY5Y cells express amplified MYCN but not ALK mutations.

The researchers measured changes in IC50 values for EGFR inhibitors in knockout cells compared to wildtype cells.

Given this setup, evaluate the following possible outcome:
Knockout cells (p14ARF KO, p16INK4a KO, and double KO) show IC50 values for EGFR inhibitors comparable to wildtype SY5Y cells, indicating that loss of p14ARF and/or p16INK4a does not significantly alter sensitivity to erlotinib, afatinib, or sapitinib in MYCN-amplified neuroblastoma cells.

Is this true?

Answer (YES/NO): NO